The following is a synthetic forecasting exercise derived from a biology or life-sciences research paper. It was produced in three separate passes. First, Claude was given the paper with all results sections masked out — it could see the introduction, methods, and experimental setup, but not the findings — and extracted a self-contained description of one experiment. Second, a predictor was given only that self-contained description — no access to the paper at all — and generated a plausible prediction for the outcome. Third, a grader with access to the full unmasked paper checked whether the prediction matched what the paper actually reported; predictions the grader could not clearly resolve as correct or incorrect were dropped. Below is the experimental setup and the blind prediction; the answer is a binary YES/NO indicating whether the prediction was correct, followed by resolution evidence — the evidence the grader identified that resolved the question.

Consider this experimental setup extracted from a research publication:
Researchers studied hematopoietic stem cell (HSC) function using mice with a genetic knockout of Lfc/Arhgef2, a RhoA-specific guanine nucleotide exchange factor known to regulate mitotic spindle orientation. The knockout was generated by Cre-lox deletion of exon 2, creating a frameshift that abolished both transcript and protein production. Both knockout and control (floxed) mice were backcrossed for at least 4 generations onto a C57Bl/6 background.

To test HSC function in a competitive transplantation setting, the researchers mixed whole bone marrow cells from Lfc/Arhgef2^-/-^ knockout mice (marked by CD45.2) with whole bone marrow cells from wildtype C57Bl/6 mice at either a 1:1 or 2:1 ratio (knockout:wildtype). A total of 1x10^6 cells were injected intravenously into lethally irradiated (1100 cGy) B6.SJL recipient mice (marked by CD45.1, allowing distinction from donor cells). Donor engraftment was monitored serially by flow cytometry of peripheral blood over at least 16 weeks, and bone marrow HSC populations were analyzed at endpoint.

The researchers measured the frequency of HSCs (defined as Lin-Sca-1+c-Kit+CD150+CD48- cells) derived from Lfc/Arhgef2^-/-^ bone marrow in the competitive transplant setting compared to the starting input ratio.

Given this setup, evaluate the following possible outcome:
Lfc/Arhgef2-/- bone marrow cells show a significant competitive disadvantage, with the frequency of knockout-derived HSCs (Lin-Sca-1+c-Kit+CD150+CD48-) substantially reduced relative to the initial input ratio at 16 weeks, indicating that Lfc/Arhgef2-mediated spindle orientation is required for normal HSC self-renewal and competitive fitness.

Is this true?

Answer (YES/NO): NO